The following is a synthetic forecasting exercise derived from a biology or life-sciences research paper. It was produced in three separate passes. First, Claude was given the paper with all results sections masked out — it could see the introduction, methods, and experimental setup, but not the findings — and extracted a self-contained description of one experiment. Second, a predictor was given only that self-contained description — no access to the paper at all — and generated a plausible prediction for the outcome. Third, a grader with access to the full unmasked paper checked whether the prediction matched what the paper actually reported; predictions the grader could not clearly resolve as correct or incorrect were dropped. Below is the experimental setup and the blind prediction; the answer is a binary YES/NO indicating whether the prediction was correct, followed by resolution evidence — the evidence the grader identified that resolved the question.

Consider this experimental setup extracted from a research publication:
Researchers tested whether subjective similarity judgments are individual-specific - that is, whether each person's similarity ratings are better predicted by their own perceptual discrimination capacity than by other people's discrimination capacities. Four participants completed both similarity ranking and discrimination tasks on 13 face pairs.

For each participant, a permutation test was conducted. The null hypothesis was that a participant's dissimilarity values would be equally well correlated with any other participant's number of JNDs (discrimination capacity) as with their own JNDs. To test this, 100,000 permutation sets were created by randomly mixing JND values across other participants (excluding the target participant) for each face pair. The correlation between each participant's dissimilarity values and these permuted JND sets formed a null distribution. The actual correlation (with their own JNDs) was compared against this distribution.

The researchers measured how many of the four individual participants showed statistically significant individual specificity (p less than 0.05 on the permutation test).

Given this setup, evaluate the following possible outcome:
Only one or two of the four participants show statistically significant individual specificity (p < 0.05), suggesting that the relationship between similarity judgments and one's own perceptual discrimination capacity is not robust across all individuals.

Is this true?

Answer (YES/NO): NO